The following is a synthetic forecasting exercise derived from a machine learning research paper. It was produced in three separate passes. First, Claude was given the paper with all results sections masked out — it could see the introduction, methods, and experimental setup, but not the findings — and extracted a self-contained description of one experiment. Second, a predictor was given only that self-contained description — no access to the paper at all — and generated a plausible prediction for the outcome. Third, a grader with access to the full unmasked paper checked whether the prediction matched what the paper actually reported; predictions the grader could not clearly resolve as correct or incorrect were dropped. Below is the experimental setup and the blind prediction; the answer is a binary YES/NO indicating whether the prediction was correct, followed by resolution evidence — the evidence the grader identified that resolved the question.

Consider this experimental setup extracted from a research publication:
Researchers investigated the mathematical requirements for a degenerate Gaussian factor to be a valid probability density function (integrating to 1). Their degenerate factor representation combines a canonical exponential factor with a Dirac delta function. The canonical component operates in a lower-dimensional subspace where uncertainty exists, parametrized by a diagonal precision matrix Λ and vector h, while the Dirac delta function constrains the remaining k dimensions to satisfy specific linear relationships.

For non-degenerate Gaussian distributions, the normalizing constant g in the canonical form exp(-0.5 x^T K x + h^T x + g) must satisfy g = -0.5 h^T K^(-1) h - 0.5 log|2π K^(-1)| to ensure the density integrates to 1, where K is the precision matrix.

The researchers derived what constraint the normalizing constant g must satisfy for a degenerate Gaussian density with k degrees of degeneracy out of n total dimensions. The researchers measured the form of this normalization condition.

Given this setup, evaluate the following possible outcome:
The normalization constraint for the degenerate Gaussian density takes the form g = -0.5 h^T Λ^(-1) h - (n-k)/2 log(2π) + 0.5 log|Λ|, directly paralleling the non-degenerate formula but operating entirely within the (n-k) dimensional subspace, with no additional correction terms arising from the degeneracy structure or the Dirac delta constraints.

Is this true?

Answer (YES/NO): YES